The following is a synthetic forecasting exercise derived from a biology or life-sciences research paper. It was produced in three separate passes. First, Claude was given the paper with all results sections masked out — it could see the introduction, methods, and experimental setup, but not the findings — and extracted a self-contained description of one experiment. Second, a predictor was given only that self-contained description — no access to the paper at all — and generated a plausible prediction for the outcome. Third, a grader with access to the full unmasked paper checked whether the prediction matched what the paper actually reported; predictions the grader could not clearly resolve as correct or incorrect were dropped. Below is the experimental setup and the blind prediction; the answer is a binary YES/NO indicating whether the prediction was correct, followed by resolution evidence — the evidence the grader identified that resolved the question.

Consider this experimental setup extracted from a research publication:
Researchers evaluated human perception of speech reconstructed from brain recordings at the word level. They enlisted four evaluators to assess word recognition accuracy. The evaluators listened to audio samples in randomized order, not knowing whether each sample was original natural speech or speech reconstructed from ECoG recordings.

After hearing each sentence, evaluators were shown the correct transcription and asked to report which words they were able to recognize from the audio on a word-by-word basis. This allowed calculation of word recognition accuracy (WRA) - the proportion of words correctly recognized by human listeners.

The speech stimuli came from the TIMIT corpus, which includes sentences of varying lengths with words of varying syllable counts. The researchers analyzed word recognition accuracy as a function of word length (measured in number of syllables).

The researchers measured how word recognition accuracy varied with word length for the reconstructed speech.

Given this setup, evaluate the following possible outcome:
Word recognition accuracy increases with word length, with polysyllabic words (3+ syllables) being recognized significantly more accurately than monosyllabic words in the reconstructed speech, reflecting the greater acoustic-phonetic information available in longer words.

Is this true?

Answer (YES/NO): NO